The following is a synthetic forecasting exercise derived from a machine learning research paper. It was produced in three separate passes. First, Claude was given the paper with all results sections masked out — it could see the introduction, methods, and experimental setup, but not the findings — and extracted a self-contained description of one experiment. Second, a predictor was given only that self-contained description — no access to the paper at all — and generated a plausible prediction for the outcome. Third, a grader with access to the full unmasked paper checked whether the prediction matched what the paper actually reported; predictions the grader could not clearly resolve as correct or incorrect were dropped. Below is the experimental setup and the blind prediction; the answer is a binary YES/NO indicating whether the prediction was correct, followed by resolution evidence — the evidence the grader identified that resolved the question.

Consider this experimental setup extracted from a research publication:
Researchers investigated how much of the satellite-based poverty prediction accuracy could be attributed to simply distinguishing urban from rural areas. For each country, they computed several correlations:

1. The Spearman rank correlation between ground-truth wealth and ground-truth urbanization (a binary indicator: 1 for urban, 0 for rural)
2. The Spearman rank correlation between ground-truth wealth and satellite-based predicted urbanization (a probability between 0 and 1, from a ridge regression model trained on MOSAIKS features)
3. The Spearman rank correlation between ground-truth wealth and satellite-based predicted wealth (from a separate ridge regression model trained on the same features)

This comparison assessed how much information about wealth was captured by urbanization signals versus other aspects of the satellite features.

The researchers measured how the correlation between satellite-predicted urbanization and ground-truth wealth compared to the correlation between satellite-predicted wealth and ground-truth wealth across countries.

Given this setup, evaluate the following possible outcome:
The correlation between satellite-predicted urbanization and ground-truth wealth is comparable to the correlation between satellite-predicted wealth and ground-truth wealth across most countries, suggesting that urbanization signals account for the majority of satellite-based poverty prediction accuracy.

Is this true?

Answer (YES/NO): YES